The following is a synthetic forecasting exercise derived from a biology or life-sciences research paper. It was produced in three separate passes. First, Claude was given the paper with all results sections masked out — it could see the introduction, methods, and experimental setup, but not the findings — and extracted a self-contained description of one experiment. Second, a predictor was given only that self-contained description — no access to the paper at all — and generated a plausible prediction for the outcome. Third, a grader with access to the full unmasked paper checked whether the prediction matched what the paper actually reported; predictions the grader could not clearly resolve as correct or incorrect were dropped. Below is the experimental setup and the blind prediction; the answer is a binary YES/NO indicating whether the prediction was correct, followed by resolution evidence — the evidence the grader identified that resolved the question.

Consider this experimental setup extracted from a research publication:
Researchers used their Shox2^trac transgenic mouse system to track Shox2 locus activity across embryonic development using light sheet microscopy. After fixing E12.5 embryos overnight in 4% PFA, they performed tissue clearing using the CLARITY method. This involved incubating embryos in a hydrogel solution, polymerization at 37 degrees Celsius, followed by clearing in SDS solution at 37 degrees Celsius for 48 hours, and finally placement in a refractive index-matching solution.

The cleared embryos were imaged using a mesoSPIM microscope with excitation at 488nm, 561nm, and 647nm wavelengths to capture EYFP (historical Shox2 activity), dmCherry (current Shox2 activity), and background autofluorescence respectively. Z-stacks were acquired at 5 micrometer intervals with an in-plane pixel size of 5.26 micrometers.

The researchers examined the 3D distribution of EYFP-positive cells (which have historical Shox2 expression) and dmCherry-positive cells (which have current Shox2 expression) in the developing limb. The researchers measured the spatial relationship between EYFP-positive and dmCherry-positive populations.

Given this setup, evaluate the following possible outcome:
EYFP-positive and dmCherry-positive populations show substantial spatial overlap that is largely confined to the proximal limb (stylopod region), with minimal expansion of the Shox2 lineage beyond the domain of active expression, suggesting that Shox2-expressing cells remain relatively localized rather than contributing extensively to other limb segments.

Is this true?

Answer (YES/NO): NO